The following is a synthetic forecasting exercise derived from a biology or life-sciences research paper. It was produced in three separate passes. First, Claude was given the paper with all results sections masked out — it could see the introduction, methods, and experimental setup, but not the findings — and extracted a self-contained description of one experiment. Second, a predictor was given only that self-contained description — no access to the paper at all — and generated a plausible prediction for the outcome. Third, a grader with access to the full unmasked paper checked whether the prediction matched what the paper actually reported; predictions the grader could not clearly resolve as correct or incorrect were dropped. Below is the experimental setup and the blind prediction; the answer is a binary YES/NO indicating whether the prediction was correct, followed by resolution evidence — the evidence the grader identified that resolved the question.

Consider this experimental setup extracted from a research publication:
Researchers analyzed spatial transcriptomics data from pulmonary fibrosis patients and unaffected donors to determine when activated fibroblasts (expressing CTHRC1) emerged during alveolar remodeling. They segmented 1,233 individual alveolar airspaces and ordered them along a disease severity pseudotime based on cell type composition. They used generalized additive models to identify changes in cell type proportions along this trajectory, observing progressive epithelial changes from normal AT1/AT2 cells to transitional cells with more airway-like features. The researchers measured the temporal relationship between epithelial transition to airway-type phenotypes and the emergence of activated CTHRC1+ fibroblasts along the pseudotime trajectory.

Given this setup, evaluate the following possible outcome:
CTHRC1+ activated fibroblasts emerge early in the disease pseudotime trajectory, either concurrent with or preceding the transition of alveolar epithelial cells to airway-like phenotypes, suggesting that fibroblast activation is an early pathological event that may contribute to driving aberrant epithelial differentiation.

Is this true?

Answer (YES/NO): NO